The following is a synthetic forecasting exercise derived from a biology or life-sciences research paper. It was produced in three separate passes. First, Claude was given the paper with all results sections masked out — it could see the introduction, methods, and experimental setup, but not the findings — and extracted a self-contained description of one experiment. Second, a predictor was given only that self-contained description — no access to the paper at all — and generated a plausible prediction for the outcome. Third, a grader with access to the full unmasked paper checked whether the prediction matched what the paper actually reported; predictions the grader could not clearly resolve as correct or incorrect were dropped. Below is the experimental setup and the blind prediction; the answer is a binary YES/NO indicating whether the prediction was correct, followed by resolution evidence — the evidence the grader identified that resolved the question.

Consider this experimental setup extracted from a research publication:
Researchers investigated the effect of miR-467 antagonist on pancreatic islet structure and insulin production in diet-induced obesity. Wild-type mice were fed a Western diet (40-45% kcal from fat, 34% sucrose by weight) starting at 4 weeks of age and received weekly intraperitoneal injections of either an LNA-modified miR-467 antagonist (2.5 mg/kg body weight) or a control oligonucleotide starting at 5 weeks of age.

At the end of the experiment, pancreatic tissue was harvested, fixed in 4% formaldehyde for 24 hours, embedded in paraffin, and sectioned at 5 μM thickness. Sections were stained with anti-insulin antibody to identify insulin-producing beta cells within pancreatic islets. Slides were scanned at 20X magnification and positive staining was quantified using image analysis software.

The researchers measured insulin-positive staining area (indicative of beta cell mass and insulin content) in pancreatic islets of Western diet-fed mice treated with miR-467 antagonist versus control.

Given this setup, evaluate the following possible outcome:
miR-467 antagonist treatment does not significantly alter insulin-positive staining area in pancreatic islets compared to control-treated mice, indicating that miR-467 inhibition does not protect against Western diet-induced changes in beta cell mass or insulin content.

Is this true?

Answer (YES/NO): YES